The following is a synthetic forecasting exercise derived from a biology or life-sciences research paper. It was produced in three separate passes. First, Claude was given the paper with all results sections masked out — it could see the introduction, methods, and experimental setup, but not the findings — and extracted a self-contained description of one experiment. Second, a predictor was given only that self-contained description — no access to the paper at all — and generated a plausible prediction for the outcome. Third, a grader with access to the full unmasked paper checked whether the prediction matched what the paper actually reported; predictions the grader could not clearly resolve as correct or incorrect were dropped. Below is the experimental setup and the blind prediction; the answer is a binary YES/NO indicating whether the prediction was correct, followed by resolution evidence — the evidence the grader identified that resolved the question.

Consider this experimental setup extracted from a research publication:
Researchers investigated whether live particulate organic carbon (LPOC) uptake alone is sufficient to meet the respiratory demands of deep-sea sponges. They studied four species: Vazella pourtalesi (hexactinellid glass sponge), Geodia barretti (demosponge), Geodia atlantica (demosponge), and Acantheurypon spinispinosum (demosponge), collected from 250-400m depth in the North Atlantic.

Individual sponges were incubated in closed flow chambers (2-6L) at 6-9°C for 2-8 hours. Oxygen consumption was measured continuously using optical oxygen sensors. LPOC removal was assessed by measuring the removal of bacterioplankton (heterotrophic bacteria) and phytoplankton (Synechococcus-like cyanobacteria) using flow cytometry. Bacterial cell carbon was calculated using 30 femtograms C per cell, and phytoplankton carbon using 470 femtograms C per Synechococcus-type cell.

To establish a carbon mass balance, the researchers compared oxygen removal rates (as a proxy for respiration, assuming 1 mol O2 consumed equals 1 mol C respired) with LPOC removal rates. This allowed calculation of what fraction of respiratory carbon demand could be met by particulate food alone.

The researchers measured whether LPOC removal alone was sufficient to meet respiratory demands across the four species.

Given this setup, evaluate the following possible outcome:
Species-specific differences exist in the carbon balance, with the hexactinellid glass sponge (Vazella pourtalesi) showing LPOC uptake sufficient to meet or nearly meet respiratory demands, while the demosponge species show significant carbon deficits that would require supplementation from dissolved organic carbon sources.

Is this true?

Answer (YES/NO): NO